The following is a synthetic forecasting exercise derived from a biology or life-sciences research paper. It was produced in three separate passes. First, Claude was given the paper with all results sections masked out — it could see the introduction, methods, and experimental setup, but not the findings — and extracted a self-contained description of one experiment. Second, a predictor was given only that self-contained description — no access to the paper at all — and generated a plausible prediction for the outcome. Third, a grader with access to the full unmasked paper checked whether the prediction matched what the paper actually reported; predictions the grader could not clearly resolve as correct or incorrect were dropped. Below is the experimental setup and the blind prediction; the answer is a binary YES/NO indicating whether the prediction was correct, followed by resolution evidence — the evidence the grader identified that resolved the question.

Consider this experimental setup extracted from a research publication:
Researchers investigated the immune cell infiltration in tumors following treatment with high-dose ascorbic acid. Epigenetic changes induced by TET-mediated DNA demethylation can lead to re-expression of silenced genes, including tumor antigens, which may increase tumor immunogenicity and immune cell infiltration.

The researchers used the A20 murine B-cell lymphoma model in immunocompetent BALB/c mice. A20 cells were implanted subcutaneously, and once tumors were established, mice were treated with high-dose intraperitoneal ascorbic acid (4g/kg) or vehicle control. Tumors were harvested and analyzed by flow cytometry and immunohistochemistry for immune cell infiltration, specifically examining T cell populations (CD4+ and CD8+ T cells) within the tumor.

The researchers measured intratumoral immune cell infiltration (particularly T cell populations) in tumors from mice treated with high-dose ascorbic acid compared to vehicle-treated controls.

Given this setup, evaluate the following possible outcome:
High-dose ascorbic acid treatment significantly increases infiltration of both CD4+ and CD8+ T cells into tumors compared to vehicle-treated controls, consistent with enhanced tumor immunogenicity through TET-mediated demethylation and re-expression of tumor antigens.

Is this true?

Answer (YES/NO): NO